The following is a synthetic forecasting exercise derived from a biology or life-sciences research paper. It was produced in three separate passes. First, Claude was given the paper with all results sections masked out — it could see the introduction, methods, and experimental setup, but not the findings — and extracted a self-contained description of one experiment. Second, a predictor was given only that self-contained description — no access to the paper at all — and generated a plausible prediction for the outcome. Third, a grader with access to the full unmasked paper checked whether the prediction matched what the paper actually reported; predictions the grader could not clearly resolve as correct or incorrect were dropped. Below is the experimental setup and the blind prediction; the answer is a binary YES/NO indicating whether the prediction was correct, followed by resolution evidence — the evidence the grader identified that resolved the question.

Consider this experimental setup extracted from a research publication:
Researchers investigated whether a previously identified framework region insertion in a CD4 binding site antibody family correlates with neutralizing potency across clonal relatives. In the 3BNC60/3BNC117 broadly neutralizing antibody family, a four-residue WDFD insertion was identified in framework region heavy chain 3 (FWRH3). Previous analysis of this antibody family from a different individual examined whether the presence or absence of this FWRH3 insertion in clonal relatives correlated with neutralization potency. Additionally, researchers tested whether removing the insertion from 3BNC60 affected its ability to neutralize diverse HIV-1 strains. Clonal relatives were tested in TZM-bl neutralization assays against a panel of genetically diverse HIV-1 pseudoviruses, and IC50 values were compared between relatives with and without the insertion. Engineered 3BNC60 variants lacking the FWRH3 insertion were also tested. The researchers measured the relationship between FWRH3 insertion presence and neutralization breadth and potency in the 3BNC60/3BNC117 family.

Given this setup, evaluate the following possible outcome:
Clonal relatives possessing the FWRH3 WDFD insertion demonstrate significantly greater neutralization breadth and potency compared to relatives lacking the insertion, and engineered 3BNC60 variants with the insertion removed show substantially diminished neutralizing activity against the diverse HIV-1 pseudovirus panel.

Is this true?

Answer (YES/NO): YES